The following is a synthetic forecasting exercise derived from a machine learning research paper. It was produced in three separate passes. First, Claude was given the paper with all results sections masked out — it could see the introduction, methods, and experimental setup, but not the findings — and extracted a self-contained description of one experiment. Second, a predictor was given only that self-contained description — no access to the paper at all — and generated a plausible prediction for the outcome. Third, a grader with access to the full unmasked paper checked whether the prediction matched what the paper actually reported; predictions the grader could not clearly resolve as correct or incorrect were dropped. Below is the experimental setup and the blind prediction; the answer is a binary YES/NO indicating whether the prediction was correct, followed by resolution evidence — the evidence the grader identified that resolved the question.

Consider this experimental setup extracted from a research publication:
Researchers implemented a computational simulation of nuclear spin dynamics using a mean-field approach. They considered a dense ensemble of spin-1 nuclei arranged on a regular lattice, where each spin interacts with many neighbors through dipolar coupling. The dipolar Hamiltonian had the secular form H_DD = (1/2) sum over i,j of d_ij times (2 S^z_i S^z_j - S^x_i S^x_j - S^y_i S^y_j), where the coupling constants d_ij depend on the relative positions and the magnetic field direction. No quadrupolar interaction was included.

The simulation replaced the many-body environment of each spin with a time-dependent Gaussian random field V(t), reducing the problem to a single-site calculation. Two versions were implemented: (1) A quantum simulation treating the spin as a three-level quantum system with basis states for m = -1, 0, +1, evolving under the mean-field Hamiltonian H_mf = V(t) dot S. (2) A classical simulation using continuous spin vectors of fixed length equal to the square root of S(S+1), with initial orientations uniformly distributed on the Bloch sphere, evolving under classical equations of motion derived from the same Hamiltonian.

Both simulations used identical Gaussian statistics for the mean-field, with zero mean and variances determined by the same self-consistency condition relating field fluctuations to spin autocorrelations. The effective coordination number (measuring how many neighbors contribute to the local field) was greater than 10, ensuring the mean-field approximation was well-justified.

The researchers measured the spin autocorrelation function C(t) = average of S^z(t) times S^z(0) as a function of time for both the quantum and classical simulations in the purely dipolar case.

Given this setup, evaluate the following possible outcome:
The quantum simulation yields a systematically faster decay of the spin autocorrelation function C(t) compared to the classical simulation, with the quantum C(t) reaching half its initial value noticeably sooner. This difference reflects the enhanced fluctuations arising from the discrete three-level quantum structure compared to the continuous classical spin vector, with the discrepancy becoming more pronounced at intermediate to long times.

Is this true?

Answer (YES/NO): NO